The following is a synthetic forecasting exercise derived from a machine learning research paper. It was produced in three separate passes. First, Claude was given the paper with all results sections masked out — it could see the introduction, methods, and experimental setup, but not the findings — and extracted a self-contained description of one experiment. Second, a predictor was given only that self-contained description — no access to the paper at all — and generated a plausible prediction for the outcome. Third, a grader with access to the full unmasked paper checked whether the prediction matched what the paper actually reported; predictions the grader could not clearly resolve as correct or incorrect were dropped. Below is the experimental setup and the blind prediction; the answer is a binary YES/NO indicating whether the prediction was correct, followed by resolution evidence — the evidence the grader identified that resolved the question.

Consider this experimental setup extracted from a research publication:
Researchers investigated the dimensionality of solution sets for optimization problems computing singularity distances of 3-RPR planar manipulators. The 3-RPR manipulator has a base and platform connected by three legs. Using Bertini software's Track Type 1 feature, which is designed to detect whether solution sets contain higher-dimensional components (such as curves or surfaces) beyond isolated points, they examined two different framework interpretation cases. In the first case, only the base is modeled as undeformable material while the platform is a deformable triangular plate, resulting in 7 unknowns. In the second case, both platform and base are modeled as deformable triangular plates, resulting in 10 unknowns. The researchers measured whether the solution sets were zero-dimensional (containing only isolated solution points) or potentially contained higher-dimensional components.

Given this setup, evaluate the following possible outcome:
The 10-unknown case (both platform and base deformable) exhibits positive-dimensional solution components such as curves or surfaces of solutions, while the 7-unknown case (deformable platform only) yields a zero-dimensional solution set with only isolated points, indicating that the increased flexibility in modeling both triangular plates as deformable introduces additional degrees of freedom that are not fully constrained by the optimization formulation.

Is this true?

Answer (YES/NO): NO